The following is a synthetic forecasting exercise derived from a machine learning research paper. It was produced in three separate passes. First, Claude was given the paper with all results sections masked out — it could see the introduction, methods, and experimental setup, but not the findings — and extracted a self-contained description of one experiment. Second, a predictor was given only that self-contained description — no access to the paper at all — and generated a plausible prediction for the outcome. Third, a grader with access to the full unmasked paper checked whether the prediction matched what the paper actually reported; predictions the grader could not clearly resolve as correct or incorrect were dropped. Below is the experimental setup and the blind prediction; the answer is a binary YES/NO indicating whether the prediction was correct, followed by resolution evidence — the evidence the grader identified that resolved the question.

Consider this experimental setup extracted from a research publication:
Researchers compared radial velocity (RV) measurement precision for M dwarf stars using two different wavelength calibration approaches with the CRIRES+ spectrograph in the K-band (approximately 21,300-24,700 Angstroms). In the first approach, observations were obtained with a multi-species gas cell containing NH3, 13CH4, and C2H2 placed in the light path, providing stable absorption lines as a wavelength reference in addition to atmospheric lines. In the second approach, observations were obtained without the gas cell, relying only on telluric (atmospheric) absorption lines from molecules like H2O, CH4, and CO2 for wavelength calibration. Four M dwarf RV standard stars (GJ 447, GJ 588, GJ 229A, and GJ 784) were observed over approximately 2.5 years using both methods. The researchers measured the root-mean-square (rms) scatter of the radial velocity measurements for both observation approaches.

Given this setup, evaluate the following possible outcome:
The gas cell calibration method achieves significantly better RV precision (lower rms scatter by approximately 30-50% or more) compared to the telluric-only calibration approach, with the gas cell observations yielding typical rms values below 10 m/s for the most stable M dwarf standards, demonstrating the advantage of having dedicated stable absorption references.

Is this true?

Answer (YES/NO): YES